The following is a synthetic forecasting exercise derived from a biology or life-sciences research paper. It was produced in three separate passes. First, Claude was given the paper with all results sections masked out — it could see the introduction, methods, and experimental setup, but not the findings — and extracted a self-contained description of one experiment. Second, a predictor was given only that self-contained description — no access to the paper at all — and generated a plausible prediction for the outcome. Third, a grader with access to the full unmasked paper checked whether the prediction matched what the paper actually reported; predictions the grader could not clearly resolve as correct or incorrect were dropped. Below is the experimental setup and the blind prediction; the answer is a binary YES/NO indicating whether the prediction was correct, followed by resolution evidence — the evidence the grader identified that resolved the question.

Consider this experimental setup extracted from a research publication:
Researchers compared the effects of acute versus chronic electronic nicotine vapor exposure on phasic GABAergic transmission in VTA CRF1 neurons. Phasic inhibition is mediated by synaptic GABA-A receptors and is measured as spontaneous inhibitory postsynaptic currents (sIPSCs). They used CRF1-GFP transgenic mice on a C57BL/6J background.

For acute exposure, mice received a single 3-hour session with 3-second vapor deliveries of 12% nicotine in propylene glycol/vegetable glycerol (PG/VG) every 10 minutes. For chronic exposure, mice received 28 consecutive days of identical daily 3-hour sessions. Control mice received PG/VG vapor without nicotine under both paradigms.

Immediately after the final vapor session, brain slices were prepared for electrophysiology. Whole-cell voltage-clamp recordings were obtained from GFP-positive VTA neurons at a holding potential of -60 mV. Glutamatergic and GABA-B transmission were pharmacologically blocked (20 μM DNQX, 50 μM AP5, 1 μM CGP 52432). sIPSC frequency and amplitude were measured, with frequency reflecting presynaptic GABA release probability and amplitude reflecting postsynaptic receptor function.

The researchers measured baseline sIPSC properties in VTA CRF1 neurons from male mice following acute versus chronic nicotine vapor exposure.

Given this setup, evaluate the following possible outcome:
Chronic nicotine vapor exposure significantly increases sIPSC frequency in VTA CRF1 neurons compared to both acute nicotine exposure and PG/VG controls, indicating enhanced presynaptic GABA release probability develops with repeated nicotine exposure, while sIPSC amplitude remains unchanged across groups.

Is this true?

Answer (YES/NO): NO